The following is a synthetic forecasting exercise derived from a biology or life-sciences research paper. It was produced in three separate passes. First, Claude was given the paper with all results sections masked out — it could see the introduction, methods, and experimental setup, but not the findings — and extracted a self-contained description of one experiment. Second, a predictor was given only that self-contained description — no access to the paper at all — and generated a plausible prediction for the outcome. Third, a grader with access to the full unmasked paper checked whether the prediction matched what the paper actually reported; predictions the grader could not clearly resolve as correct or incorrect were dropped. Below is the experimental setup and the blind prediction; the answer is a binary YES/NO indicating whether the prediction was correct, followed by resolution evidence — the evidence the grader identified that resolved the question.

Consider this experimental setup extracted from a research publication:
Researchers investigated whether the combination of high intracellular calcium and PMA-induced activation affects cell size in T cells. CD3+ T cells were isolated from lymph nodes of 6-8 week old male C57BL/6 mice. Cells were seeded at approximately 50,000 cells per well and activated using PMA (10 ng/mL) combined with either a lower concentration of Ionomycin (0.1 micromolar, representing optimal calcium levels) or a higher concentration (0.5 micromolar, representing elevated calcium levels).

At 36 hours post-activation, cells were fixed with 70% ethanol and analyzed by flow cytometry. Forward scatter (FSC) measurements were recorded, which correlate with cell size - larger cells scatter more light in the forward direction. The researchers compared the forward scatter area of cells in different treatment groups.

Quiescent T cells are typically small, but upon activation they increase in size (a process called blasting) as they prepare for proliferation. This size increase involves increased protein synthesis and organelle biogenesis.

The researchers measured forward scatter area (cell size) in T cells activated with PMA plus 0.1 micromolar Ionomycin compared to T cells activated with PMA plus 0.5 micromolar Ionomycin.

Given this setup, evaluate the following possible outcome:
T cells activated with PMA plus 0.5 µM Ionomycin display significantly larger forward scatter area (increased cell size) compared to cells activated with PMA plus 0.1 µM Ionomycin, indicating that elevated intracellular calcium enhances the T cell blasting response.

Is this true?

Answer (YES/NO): NO